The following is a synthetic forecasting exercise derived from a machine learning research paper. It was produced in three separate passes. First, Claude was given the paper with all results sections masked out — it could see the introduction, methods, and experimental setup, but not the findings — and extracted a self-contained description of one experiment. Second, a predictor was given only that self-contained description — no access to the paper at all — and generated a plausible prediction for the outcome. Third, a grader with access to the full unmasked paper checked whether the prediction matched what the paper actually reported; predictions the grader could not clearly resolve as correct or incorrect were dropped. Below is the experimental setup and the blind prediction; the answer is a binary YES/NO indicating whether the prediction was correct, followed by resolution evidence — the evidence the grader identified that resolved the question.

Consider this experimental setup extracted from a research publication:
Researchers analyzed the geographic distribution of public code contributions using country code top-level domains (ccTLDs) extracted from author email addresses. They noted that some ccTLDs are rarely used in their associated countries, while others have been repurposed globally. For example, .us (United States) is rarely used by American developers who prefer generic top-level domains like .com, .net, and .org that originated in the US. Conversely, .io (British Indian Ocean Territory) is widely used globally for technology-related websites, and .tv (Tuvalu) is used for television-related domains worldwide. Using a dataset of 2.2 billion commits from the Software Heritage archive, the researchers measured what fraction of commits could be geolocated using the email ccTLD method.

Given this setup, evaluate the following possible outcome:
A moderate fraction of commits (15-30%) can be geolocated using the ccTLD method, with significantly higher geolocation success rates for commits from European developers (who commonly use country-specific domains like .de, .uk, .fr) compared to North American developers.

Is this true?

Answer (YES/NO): NO